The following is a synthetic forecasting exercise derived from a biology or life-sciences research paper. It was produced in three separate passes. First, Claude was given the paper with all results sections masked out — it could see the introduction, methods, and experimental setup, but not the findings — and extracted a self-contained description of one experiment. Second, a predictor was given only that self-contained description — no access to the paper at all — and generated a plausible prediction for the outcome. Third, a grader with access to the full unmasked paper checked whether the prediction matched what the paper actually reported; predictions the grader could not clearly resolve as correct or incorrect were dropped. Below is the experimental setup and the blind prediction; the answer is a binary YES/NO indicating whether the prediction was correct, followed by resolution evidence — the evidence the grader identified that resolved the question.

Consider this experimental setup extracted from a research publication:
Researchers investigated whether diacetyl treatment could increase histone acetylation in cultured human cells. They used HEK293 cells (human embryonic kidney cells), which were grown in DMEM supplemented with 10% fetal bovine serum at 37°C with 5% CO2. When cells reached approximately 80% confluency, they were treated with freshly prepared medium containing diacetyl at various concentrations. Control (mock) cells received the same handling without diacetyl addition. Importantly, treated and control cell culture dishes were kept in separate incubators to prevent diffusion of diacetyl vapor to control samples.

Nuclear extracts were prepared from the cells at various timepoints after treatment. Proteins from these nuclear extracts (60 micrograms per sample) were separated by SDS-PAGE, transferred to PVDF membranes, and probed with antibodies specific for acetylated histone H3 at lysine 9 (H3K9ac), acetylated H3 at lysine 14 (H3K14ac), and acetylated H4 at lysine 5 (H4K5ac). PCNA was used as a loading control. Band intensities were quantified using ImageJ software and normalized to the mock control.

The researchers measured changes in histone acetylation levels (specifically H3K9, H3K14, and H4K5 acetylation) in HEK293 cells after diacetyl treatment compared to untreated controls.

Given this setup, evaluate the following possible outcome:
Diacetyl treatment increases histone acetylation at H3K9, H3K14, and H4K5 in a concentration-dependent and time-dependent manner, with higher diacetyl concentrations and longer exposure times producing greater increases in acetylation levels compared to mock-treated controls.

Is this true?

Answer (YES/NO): NO